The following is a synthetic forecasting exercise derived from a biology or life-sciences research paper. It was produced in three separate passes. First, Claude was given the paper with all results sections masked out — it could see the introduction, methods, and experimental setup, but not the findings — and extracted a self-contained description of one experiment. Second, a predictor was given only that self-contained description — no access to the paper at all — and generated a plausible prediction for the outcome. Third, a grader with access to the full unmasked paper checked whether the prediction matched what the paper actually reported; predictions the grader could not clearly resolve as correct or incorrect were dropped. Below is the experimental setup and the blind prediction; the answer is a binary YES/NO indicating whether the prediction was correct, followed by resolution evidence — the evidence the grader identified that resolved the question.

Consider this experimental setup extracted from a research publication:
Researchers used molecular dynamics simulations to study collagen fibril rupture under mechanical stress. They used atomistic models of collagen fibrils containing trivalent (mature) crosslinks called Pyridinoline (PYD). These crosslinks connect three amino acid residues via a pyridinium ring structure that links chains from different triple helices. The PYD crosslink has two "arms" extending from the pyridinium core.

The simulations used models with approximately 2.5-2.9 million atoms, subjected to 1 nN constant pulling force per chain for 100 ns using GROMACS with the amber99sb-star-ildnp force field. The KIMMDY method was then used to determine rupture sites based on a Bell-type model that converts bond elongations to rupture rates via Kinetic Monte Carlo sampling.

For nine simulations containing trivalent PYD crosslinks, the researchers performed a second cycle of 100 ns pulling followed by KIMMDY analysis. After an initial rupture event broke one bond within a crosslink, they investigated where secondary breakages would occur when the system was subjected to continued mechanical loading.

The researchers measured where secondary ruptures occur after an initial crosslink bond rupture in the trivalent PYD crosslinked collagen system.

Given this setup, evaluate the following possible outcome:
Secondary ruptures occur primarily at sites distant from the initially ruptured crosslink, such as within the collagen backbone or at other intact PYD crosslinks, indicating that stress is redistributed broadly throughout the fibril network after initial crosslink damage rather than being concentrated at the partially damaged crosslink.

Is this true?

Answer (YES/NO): YES